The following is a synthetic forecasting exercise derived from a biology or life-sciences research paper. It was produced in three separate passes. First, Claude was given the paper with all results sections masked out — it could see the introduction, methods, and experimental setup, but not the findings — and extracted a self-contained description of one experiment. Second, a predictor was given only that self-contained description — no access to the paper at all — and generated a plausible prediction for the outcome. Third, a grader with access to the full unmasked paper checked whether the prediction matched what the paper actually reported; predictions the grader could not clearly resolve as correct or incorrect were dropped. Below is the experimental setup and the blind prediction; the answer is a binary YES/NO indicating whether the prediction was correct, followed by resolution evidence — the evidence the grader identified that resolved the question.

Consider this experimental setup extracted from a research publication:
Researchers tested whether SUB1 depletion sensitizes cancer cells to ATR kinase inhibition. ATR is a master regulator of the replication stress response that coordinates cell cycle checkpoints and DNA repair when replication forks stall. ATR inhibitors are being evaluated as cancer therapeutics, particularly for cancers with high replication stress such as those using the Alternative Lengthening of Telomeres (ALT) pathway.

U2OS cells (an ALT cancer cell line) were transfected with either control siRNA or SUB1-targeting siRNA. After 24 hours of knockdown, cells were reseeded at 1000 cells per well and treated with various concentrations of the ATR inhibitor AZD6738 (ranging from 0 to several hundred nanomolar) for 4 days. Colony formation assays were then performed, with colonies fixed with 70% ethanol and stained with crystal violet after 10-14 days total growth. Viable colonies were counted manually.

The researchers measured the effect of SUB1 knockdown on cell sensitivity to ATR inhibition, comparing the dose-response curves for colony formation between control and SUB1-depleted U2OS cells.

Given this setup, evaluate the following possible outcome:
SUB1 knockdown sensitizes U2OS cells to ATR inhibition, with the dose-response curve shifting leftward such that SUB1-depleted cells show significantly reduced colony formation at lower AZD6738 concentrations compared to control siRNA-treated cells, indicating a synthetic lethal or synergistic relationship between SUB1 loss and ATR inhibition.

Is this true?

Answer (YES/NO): YES